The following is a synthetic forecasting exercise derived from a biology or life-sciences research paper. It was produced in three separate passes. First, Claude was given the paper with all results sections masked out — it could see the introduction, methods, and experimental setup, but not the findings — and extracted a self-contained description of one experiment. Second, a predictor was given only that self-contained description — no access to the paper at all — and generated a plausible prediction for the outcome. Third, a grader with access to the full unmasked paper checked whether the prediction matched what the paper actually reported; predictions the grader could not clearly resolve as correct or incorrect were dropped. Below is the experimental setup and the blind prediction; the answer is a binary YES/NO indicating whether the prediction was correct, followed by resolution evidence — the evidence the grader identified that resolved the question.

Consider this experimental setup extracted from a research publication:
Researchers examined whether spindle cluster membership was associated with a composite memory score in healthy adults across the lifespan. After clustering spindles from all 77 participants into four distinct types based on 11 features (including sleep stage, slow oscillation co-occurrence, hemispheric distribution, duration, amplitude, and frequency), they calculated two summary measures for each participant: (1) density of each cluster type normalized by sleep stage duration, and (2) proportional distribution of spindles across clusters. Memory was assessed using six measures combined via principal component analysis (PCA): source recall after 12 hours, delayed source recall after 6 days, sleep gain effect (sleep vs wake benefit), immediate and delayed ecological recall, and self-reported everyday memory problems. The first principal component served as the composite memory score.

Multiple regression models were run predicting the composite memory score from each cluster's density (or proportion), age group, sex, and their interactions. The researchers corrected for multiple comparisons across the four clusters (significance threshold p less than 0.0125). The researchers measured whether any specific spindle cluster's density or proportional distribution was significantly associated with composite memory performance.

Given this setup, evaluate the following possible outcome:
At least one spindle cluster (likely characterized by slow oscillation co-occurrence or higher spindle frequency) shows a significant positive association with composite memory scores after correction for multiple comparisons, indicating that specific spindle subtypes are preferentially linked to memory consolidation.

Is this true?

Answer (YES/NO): NO